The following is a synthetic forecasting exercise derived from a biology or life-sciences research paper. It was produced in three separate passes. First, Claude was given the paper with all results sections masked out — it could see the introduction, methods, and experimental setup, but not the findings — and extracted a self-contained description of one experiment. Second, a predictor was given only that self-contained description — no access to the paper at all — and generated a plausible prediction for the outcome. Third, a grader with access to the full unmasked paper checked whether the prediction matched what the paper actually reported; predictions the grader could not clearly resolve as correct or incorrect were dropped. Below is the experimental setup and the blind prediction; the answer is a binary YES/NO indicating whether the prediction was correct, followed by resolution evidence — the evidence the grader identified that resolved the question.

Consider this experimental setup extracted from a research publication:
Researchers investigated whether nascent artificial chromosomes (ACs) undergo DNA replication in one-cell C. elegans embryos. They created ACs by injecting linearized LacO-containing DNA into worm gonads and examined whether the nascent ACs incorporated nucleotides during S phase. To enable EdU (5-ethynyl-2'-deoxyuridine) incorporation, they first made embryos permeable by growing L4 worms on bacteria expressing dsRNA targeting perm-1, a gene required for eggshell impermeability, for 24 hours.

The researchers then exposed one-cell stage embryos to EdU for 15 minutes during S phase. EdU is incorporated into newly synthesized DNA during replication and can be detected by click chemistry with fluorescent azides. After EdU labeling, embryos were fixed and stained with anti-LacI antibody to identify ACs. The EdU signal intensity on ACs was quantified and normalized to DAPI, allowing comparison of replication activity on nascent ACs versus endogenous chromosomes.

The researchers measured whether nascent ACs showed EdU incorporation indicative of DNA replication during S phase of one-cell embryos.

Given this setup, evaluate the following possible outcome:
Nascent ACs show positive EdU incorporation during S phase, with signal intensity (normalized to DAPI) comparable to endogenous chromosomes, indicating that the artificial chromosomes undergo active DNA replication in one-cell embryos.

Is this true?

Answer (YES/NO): NO